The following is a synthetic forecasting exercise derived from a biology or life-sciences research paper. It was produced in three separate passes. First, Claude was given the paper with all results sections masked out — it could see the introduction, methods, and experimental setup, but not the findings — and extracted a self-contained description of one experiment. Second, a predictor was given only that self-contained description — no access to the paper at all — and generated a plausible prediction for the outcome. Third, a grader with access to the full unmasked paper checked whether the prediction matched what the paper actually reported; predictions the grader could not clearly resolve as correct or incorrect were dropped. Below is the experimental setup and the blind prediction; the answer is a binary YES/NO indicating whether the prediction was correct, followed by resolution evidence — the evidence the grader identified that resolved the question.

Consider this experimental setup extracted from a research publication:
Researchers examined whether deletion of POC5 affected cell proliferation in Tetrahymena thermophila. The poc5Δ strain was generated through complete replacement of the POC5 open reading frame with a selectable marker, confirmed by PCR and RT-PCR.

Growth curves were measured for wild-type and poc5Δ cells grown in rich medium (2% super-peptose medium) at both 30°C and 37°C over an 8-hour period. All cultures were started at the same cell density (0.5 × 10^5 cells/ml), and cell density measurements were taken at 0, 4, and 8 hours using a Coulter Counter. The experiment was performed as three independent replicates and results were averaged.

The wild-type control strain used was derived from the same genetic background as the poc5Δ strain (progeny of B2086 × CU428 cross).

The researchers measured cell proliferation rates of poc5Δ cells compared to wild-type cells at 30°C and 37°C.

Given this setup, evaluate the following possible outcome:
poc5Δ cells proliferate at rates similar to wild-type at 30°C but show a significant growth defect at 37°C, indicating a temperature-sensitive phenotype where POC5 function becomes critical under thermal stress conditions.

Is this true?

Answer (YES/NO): NO